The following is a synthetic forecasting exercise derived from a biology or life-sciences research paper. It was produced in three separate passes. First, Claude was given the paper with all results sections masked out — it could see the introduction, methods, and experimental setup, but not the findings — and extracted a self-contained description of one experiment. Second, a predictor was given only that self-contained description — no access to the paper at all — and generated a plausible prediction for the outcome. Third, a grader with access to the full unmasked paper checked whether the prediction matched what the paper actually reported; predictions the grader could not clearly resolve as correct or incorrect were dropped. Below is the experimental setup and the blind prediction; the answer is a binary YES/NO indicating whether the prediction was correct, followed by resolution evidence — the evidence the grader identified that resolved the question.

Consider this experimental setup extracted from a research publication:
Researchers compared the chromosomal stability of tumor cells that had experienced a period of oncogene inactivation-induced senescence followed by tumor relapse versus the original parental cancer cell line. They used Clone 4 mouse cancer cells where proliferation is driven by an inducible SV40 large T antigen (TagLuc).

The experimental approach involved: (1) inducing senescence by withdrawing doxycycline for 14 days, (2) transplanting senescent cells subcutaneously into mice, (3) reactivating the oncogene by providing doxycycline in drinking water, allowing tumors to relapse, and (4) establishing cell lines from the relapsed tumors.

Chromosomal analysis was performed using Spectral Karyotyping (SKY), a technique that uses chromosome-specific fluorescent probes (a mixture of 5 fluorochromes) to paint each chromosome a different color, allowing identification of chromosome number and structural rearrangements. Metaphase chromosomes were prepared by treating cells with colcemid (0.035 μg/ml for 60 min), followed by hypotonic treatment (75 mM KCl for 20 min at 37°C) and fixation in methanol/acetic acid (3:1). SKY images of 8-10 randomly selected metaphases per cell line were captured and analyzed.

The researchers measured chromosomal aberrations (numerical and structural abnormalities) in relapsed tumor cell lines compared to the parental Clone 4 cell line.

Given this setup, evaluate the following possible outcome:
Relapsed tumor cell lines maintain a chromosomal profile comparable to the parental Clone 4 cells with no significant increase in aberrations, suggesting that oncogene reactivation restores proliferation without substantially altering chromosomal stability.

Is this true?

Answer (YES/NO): NO